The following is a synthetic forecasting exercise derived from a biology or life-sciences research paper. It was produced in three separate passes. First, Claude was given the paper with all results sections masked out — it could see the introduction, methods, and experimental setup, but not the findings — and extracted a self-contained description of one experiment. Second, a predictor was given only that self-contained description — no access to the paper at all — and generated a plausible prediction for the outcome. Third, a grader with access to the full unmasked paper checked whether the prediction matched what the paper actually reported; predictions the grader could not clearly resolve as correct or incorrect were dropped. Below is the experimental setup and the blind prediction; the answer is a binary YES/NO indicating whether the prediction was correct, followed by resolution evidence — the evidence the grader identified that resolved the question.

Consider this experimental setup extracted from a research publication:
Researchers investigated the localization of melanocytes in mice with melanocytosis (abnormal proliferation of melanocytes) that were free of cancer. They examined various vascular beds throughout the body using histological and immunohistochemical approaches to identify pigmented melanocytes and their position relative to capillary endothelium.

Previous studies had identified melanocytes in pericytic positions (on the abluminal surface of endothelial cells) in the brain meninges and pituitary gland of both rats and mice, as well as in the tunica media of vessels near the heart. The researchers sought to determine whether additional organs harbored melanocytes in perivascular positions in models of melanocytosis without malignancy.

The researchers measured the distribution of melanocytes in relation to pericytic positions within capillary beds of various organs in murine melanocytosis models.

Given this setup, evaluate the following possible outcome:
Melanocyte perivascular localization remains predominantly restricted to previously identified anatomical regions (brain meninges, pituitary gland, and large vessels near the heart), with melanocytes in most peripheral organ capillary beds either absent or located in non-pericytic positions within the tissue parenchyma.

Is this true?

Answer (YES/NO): NO